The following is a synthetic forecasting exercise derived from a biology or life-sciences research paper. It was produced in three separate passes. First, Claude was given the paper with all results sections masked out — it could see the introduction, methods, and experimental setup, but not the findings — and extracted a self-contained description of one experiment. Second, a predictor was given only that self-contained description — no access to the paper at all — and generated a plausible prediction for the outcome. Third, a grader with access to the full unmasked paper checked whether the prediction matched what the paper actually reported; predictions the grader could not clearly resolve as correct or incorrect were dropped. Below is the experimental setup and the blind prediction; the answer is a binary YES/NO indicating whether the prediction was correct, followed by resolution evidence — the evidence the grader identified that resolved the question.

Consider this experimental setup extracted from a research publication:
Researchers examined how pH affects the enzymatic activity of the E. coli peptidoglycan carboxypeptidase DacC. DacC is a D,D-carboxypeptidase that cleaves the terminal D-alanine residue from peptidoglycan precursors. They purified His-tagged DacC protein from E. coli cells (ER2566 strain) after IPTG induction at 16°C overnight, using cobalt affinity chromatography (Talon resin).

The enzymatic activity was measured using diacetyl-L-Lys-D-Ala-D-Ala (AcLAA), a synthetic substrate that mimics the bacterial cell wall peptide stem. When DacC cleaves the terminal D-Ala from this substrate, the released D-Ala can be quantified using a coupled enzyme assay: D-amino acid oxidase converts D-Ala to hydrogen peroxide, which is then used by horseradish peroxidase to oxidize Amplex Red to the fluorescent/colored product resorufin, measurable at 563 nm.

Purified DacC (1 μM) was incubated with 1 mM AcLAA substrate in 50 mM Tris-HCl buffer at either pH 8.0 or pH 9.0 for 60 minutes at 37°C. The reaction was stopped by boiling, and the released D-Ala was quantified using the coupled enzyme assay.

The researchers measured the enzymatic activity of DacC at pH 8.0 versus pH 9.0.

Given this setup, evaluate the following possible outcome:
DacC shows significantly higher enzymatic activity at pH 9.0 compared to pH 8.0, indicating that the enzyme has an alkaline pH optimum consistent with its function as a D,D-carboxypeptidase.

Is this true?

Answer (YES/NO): YES